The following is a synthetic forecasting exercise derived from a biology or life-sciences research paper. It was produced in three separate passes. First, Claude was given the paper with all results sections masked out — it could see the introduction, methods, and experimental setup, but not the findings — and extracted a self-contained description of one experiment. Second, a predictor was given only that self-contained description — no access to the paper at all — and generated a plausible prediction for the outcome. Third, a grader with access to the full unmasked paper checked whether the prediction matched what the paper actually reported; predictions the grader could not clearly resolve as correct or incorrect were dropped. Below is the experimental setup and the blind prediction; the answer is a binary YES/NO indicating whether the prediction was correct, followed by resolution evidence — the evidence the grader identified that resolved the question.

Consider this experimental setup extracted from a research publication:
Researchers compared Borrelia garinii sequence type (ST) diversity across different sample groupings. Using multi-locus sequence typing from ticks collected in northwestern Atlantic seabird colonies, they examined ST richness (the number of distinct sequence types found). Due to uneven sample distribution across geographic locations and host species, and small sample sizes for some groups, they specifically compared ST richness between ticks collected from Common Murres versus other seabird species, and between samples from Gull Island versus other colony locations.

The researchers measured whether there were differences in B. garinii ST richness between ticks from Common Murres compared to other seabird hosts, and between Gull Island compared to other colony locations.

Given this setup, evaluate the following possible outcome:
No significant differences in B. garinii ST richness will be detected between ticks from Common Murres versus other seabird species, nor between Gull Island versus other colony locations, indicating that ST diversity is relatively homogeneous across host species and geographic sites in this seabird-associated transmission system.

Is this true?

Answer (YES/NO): YES